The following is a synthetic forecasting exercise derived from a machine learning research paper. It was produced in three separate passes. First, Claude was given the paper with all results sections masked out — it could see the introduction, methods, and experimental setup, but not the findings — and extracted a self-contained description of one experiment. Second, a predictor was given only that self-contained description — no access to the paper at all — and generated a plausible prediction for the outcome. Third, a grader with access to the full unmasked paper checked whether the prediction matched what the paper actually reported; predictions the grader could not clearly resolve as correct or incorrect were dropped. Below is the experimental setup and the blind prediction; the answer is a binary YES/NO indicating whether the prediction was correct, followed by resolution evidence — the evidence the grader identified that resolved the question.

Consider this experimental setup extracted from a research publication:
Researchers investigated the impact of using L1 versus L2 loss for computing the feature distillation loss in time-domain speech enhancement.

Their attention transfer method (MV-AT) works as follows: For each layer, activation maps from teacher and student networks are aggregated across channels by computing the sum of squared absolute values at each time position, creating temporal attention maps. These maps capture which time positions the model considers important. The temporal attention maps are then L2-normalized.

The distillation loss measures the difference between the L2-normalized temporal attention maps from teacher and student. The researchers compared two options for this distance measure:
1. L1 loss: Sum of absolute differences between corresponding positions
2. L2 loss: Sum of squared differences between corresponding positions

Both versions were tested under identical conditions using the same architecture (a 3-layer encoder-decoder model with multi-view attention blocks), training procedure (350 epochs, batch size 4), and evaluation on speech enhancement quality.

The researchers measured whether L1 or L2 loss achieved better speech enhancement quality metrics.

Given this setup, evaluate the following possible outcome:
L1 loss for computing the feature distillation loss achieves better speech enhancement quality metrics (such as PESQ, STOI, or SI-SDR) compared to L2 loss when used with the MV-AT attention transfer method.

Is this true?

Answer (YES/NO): YES